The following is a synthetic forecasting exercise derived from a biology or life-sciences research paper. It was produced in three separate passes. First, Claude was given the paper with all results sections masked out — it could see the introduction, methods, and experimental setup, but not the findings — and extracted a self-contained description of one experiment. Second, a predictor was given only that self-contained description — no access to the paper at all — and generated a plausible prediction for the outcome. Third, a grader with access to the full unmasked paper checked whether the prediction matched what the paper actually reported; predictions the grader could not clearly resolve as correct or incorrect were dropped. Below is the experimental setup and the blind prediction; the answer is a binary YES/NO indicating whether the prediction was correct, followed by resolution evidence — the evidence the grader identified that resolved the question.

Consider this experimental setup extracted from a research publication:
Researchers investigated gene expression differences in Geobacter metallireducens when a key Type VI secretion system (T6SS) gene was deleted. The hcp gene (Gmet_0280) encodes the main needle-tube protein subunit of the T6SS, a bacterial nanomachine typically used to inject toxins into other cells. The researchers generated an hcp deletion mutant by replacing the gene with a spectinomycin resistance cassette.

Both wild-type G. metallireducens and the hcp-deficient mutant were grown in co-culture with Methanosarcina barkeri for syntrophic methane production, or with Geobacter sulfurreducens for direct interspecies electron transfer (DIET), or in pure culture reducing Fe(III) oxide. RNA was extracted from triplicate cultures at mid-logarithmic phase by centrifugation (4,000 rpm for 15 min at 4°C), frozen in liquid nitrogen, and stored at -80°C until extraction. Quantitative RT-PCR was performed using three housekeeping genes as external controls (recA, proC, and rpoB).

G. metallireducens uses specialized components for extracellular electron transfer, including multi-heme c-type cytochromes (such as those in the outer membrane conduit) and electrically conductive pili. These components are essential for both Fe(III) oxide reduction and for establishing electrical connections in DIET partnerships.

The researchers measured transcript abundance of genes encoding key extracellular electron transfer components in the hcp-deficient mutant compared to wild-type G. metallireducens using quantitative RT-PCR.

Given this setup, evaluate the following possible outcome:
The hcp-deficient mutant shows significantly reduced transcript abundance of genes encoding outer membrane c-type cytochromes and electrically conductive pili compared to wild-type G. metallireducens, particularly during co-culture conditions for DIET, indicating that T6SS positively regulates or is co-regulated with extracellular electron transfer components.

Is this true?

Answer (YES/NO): NO